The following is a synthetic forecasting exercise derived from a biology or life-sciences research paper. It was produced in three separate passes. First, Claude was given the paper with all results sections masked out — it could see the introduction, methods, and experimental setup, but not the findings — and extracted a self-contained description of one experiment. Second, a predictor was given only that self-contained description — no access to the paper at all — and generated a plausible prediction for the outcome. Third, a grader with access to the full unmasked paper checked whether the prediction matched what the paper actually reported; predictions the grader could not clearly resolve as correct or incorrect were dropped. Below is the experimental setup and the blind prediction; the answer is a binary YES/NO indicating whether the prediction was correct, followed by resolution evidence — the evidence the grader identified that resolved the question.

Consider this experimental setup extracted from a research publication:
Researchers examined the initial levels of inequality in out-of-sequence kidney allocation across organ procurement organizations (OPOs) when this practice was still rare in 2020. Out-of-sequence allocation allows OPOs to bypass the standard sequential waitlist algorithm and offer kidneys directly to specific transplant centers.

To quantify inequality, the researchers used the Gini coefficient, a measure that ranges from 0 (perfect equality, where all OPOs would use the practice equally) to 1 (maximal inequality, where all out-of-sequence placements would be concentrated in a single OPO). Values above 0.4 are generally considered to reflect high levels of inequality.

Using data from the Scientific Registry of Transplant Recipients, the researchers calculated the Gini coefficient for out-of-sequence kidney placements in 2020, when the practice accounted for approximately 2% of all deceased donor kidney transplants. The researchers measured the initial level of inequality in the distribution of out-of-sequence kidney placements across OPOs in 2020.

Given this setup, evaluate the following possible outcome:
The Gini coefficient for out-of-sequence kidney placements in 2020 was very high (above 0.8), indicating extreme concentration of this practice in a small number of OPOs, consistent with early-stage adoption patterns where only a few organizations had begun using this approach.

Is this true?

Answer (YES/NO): YES